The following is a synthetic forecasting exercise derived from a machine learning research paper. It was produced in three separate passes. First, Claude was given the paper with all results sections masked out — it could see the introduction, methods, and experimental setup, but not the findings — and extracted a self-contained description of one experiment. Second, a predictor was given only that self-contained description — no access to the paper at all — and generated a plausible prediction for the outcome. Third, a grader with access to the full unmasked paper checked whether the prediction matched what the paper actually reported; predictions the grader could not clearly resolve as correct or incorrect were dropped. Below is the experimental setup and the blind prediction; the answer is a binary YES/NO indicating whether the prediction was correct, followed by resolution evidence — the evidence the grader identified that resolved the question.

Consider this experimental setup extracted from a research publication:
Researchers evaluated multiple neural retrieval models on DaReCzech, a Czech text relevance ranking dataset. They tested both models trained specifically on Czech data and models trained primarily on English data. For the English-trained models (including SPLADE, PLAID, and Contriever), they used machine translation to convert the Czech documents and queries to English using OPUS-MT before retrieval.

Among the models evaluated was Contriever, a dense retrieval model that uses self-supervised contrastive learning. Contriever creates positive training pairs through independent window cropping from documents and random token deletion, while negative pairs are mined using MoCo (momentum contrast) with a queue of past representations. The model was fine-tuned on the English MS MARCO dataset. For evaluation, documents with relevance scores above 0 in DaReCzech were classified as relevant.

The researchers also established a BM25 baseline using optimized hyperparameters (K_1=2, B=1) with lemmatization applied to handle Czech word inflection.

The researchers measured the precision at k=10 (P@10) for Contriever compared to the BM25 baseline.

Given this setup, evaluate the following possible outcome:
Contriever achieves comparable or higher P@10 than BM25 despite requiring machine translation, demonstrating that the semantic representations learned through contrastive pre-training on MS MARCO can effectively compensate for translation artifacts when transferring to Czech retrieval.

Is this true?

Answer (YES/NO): NO